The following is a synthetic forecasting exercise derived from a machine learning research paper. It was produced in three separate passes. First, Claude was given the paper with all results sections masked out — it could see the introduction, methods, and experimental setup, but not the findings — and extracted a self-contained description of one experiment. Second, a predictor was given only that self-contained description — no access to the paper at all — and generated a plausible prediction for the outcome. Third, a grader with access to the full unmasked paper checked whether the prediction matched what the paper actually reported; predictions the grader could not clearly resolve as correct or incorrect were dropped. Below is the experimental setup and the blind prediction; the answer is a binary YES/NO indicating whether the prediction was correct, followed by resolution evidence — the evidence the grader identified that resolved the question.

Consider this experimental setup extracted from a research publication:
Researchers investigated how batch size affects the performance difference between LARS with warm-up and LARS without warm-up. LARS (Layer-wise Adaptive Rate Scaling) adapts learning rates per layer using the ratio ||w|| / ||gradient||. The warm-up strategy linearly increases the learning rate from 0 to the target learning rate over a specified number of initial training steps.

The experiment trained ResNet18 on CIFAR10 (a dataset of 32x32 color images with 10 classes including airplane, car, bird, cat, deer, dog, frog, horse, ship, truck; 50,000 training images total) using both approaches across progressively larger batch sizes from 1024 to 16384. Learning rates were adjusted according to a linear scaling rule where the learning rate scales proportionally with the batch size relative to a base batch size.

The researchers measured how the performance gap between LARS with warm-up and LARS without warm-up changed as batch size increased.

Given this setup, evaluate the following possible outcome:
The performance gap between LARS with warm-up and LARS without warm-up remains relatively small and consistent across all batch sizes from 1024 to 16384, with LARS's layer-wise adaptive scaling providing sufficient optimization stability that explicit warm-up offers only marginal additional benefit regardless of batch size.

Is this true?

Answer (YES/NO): NO